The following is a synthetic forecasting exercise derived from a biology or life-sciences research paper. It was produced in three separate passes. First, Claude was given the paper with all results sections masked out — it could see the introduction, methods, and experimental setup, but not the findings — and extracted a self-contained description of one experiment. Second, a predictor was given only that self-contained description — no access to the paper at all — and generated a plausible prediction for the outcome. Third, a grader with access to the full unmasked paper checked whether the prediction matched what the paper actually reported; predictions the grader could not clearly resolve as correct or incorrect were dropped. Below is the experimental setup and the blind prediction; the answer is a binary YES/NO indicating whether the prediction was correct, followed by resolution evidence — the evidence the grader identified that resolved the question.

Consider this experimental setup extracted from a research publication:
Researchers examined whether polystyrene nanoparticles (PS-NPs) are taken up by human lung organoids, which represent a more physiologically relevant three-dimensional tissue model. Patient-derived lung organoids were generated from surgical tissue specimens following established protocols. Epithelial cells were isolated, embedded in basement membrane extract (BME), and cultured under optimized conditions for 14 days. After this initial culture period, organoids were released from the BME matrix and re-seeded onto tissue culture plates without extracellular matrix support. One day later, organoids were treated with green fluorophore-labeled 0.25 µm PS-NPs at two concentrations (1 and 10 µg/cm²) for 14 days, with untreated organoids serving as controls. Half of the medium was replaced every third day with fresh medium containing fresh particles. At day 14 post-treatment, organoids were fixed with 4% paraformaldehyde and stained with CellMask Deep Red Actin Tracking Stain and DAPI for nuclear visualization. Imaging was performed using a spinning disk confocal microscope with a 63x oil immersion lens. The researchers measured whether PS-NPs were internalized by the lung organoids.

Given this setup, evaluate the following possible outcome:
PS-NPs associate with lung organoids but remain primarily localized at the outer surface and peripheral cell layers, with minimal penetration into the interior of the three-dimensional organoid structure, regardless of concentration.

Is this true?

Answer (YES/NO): NO